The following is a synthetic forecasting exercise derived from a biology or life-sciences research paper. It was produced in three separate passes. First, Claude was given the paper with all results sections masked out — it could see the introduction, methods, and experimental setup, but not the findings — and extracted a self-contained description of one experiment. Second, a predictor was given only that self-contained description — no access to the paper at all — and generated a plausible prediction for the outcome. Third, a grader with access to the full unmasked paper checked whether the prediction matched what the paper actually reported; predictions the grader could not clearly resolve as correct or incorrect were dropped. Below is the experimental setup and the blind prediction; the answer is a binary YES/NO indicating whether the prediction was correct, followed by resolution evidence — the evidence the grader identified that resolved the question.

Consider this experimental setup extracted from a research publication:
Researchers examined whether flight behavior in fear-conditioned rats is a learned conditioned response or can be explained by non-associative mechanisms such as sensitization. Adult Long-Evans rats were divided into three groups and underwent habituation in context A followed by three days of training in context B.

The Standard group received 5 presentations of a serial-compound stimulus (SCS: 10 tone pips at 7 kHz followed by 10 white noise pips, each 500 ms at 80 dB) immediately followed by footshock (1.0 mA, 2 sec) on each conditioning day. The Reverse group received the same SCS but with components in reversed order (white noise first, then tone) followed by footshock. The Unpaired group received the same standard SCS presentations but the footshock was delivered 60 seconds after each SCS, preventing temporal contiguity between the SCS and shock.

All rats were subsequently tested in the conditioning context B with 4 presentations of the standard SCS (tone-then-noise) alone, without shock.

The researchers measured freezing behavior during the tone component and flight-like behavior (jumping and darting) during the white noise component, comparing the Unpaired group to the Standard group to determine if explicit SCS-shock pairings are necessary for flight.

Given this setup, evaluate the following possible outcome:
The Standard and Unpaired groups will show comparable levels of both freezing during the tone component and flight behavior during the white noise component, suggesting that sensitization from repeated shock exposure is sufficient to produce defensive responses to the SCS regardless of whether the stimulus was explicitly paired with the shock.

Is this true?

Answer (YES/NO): NO